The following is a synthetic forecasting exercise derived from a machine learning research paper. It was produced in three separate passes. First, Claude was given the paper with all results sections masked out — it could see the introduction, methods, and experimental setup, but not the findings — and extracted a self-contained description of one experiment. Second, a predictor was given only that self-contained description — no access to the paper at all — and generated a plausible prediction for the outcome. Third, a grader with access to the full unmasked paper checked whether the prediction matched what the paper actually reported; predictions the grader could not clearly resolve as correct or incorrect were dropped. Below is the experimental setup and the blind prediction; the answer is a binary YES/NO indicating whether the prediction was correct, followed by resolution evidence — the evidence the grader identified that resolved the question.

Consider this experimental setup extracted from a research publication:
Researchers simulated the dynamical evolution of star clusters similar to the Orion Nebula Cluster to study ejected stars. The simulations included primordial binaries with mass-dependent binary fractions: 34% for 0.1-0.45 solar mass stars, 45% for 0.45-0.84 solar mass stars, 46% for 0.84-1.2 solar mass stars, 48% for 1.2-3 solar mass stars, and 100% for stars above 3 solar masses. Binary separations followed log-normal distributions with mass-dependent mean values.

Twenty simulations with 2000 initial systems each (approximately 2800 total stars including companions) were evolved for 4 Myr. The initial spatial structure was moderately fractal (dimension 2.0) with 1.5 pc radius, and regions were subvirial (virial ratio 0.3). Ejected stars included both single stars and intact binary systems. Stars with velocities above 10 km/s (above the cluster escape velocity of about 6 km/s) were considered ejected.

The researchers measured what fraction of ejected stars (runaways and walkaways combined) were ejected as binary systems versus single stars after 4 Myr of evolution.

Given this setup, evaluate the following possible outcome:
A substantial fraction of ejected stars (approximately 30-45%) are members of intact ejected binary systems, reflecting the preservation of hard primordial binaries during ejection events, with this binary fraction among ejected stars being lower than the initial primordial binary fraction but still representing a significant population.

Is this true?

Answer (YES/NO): NO